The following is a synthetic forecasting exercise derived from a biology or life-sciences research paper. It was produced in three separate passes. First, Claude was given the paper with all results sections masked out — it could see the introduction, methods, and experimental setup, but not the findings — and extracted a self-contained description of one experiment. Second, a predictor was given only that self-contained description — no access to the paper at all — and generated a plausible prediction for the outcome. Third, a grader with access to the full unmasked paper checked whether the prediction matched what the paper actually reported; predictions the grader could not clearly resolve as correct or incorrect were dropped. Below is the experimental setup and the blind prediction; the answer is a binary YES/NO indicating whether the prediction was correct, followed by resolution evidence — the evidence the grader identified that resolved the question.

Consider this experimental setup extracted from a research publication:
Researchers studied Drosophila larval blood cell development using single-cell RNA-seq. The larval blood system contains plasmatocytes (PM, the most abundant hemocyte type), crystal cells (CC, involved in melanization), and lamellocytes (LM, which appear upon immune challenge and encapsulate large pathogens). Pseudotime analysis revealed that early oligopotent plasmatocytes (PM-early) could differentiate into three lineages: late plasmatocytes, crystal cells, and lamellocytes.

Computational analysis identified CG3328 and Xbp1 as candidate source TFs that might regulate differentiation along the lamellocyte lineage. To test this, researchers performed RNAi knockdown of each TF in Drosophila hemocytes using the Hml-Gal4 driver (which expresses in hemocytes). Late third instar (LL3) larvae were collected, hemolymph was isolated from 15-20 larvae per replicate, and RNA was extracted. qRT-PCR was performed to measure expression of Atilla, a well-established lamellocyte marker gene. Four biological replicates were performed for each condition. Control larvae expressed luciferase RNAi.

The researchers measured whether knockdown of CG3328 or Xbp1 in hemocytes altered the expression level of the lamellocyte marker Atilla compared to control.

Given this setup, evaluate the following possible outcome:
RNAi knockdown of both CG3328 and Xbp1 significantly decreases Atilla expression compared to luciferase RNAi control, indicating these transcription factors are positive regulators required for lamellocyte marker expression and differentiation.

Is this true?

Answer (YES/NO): NO